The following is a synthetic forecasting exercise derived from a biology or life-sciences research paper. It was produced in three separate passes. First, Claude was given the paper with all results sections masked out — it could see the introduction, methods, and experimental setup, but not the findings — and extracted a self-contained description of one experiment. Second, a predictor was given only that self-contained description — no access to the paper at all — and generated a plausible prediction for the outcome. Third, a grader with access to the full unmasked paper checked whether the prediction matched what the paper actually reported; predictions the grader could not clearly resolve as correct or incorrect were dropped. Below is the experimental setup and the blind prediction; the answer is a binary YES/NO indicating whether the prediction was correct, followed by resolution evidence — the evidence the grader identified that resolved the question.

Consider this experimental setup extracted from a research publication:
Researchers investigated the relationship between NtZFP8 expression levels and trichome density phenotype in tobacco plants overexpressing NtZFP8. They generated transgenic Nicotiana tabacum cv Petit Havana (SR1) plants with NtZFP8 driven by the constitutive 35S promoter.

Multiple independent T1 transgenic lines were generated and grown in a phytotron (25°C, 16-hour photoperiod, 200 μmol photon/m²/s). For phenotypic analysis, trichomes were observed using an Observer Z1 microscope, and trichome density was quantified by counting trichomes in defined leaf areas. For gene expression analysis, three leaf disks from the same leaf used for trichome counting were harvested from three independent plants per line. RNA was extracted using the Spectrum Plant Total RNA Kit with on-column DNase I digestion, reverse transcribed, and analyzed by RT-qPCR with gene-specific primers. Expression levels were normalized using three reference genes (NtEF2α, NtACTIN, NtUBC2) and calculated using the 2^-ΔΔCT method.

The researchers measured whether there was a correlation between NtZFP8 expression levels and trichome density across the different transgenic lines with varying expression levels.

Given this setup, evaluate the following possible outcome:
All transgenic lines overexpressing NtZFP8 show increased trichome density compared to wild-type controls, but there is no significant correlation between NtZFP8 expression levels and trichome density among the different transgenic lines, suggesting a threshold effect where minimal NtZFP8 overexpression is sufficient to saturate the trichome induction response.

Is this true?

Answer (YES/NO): NO